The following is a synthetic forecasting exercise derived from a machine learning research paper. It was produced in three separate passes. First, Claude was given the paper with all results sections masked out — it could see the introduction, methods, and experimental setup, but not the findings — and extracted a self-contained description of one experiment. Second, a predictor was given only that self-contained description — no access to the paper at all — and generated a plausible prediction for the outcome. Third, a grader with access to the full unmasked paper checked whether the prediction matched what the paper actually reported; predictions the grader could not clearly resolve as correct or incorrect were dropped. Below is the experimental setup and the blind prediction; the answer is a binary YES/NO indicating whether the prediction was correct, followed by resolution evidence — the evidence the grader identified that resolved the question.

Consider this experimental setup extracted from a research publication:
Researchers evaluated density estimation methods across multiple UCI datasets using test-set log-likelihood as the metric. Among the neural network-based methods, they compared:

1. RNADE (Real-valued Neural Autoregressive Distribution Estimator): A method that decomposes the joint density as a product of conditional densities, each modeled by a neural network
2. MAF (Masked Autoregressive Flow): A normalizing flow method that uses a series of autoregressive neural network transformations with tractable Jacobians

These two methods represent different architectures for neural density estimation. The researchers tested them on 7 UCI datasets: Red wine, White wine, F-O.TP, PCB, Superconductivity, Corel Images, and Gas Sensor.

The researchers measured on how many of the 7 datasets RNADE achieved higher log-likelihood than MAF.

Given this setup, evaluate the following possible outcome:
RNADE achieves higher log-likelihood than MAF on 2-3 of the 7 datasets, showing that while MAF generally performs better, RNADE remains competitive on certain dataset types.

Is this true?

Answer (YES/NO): YES